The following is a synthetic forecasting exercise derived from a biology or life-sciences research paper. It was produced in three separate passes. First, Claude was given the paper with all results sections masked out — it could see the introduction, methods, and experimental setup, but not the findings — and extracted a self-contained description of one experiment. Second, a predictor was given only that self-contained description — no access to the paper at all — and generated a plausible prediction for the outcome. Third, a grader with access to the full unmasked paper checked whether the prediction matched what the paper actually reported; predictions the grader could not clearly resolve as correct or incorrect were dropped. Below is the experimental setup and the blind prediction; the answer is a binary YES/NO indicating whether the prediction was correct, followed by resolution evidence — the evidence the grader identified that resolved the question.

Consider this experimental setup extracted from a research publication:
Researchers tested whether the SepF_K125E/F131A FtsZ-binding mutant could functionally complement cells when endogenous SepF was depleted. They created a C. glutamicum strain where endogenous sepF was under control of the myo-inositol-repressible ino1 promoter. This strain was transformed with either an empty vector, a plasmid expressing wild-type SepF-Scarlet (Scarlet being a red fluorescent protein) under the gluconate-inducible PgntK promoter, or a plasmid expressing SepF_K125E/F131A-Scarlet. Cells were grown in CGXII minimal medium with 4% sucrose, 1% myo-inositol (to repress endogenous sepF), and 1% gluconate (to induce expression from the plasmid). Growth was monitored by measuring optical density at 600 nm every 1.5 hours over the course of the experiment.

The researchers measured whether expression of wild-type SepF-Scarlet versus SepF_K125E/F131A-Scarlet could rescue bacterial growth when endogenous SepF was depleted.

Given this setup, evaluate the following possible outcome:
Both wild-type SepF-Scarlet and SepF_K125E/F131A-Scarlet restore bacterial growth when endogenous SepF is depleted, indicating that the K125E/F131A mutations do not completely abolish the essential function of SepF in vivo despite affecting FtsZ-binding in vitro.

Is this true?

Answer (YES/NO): NO